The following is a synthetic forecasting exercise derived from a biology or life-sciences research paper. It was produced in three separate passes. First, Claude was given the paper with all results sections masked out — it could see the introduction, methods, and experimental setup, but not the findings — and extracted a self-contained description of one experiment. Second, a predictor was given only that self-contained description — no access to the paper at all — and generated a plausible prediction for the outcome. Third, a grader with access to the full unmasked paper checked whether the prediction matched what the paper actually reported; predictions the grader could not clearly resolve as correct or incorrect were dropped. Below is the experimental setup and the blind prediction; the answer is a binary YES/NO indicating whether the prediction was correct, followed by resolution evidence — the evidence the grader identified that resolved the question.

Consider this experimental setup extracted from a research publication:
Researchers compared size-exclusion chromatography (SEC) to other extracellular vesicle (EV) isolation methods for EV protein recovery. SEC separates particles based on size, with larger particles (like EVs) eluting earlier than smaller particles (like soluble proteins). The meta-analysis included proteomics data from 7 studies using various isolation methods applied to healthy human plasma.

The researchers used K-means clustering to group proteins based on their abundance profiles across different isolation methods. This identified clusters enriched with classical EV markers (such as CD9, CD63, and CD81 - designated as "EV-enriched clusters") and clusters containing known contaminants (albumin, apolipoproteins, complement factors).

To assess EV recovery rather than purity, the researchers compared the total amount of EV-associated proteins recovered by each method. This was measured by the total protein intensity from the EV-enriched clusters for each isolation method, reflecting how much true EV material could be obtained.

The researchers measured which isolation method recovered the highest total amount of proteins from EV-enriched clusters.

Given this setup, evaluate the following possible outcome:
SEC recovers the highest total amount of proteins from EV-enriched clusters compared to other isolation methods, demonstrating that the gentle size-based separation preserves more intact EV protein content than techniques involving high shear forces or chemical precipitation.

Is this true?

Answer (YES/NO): YES